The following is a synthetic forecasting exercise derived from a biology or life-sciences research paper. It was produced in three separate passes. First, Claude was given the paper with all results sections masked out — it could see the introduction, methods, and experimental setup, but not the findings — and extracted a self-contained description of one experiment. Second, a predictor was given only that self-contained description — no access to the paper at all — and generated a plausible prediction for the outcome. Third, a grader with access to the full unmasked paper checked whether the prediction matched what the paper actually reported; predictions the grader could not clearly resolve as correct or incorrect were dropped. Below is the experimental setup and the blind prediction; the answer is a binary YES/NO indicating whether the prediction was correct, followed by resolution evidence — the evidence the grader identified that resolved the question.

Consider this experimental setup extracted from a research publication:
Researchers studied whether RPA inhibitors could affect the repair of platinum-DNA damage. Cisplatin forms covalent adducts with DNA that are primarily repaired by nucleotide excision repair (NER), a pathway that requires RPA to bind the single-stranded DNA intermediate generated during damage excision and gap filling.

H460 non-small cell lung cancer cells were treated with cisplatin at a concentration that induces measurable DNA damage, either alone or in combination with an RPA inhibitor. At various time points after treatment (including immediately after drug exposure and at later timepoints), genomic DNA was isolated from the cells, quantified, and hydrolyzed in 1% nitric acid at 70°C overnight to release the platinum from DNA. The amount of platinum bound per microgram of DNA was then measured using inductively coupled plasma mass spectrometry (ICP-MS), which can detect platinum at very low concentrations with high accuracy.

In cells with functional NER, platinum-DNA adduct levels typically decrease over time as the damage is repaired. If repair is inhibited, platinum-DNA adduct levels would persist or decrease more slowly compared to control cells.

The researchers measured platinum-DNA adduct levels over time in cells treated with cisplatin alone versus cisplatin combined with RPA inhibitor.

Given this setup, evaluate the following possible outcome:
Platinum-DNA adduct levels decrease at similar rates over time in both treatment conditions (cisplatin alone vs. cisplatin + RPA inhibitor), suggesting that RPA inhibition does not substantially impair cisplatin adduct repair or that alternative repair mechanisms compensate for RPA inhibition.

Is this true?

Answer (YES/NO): YES